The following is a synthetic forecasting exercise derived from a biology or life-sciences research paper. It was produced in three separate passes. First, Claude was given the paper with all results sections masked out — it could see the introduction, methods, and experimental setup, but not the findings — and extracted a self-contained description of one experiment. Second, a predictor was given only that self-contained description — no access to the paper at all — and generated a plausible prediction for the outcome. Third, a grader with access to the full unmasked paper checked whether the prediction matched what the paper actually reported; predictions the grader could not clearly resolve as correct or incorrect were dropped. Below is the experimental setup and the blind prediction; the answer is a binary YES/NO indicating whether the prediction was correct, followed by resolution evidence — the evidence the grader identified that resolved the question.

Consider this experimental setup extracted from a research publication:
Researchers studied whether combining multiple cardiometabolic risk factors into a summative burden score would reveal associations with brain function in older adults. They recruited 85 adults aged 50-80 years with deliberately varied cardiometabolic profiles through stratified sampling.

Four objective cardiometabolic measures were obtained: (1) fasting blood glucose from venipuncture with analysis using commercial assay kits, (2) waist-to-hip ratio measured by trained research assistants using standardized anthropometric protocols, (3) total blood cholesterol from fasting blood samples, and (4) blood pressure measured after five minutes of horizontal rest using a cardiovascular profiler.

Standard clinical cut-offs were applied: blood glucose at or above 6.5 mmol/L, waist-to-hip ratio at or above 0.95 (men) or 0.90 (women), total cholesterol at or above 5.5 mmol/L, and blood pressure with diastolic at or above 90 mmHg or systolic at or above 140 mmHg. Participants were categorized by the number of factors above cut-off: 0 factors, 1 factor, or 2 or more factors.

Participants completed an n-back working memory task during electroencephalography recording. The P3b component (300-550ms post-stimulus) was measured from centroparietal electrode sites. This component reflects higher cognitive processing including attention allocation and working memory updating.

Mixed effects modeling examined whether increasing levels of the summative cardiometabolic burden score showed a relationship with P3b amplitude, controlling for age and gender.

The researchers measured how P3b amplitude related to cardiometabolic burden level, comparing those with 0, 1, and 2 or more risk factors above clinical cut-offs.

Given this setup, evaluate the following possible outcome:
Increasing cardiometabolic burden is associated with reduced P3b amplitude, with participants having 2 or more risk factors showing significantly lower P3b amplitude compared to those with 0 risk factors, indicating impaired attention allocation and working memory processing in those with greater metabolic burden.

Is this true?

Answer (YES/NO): YES